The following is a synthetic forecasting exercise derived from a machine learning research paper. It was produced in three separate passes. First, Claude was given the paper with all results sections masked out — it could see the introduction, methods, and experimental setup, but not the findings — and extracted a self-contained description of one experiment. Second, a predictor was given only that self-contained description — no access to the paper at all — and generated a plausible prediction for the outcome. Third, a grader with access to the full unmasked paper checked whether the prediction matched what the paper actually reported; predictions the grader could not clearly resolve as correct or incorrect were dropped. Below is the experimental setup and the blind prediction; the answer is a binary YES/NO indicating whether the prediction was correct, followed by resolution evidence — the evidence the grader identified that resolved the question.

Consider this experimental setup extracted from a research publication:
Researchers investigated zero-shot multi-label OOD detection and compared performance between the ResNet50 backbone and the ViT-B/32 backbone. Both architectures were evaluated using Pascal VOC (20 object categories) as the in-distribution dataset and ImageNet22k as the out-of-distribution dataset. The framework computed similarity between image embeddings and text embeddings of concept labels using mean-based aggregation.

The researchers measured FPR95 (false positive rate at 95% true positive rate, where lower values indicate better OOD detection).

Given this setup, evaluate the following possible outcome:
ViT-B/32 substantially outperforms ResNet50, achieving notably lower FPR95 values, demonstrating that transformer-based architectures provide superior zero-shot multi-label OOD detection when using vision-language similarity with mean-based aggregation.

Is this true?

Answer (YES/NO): NO